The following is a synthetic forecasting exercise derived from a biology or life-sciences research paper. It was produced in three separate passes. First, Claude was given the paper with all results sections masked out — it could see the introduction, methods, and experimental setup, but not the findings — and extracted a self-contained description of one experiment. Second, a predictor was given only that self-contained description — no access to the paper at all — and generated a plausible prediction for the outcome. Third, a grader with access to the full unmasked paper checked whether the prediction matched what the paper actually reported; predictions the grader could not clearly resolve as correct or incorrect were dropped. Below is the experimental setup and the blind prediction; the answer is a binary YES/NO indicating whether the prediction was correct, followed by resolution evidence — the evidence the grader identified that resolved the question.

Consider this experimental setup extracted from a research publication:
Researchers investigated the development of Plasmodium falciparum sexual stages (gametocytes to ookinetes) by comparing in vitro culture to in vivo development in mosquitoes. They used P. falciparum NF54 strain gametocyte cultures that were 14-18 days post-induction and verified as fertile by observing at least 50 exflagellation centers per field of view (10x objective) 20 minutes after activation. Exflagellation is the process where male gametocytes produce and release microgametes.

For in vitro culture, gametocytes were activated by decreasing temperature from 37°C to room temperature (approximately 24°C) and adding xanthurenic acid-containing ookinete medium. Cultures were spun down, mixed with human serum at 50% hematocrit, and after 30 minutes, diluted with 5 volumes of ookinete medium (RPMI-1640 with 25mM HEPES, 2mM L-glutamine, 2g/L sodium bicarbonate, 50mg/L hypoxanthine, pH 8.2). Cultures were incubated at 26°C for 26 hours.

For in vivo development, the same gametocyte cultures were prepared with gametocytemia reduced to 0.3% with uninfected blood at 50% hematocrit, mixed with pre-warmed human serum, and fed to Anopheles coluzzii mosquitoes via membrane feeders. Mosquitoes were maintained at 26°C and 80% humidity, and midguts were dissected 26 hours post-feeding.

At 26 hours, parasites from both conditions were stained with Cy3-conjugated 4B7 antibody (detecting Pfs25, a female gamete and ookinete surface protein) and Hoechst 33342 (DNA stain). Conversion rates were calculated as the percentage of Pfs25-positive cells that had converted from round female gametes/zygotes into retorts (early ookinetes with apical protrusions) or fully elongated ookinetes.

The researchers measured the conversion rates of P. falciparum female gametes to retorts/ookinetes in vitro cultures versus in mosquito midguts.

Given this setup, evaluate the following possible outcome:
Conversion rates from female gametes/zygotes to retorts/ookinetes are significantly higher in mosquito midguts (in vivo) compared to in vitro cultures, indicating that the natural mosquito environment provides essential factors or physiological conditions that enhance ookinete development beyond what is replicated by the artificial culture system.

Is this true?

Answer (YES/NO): YES